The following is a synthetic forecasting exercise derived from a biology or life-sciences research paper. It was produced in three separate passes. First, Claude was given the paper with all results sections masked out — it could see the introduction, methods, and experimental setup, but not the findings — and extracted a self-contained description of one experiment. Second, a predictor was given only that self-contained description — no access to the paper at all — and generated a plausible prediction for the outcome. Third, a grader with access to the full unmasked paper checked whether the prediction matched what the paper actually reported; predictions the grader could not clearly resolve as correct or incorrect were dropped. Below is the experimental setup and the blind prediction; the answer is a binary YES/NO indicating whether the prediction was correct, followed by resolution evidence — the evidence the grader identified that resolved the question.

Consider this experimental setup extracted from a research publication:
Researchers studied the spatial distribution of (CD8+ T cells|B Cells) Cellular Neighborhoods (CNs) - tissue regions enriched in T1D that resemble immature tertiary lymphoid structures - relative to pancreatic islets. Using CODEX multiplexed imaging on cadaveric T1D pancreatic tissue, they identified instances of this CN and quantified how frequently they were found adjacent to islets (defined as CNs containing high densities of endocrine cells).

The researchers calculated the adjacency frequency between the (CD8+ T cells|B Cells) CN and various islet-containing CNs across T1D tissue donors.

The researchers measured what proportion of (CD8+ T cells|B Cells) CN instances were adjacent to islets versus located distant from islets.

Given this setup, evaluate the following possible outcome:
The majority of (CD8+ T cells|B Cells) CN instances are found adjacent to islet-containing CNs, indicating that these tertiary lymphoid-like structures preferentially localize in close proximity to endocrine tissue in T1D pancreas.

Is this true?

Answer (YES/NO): NO